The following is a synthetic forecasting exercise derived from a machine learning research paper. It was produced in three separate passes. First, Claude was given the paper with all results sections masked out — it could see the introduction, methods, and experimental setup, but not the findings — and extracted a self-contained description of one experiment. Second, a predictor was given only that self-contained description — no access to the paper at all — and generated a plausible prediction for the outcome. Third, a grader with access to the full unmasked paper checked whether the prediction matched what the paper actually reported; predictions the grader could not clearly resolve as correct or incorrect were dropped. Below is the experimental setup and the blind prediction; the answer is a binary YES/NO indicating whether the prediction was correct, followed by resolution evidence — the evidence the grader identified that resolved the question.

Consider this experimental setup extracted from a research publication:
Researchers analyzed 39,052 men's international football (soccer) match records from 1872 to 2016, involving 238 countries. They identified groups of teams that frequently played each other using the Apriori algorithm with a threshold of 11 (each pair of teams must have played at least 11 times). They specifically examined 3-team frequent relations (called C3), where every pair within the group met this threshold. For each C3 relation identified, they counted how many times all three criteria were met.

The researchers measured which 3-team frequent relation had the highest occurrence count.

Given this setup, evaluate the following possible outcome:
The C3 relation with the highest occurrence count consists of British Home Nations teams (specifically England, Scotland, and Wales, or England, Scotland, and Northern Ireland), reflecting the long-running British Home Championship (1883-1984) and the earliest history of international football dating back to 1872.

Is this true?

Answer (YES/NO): YES